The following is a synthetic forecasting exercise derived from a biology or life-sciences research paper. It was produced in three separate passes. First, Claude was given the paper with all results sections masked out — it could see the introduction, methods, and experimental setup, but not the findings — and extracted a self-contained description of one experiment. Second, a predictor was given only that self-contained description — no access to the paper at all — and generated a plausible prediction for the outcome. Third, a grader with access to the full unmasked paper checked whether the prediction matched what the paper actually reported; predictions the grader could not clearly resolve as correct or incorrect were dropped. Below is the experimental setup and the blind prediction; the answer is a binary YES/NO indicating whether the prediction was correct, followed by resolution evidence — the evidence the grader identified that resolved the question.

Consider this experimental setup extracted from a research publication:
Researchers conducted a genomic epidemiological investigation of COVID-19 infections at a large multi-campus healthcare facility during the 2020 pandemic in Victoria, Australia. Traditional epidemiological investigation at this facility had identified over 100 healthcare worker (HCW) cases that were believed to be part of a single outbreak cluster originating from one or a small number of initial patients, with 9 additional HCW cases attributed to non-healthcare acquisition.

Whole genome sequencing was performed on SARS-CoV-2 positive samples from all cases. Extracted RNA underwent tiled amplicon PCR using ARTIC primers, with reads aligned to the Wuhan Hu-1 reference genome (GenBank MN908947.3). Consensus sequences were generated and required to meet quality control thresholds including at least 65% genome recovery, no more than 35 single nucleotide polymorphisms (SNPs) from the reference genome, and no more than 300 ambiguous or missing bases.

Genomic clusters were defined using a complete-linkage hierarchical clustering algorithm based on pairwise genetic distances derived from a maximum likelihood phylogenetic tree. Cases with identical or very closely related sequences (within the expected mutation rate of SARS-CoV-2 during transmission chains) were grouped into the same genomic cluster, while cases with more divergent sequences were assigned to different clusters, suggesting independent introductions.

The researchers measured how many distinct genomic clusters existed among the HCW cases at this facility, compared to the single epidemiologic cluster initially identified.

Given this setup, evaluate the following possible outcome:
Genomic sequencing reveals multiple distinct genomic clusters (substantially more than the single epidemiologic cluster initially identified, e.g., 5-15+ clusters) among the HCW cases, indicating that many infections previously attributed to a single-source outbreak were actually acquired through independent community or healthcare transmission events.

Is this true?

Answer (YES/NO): YES